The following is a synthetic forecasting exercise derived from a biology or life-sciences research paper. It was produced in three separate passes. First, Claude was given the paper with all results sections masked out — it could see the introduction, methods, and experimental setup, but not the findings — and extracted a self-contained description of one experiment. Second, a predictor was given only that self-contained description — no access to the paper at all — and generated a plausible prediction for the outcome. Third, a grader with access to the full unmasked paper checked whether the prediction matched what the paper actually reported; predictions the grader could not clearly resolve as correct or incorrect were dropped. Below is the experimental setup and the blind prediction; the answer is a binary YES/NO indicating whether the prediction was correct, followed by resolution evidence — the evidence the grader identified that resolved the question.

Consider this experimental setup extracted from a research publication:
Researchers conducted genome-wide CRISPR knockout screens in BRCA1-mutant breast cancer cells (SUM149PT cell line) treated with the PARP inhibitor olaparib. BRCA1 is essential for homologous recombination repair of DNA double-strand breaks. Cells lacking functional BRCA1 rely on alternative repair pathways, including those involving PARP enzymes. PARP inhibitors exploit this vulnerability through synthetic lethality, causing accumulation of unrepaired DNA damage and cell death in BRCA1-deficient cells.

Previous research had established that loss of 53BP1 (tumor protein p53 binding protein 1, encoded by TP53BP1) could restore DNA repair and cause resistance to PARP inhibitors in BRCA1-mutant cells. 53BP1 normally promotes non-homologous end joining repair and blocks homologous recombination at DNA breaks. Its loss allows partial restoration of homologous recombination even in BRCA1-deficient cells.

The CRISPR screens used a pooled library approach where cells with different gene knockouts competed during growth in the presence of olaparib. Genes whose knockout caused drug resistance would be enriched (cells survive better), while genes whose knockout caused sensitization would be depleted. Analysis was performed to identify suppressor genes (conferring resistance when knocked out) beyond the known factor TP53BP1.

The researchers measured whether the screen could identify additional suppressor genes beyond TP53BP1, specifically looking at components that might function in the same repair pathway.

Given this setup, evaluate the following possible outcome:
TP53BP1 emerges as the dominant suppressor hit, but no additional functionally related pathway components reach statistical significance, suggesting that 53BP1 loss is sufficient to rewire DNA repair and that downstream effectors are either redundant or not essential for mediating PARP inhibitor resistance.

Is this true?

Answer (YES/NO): NO